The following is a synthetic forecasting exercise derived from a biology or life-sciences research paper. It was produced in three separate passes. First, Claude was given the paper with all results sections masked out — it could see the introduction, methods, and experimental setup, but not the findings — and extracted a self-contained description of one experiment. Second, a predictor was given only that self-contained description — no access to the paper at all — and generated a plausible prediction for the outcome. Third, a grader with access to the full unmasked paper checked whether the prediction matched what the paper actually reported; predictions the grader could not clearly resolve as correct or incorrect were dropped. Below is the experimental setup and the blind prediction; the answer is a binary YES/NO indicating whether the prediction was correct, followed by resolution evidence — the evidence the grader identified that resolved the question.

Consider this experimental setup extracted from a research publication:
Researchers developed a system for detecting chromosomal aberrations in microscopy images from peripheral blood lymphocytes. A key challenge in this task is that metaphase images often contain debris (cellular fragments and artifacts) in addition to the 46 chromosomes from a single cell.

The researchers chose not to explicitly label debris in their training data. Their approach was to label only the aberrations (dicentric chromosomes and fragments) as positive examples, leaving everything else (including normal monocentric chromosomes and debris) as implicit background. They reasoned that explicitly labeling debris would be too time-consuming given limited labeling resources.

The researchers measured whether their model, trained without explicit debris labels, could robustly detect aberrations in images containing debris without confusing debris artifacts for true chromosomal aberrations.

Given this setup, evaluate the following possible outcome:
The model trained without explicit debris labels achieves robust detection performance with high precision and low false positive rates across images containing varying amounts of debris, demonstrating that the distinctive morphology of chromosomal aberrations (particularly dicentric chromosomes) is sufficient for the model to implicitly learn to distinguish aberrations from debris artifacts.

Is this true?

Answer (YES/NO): NO